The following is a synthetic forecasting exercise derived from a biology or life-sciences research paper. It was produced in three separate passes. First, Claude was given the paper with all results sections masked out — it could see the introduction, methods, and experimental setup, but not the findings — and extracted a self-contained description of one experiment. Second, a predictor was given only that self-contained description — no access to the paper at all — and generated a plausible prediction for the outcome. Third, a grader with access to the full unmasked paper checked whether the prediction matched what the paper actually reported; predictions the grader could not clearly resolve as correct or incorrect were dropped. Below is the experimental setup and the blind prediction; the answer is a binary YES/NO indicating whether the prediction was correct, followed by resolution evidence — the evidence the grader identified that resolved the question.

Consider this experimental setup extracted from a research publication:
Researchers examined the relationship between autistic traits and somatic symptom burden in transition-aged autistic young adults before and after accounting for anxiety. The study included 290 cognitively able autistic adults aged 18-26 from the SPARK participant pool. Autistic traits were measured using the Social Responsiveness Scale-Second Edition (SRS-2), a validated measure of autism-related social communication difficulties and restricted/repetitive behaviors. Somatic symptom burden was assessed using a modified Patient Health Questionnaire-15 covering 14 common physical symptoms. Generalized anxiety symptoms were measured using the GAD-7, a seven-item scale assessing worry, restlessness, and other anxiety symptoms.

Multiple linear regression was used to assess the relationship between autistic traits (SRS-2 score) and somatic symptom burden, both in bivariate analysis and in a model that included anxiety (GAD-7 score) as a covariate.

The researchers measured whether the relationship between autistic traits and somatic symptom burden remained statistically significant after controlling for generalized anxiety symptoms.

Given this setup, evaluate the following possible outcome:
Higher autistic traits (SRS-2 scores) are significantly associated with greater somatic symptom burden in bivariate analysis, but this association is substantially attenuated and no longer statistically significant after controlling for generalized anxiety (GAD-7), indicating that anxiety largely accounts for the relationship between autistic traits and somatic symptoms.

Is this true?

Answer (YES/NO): NO